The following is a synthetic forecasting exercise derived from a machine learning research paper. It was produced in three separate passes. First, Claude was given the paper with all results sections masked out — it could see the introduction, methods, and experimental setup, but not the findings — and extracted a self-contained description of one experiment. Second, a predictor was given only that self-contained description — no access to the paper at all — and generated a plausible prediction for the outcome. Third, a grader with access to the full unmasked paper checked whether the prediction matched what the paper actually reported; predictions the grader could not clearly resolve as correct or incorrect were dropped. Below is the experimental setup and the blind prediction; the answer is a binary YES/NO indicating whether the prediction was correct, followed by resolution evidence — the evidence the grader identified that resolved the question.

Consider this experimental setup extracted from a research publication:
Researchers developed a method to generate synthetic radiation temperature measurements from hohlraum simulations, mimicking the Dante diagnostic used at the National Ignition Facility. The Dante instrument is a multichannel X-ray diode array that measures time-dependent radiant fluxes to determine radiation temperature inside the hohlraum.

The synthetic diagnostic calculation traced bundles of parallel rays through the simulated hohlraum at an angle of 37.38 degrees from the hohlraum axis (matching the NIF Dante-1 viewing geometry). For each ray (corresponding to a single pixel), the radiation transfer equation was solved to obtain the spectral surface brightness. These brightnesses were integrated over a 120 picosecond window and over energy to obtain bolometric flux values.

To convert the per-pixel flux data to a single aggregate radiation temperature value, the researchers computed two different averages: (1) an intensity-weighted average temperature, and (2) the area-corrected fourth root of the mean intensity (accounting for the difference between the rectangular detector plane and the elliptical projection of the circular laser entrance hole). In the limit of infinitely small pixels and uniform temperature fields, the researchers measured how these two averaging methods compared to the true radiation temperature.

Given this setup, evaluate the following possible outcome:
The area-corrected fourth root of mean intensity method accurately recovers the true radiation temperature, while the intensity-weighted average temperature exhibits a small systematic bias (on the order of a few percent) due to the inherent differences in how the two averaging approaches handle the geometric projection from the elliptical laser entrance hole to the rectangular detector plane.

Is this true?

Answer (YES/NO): NO